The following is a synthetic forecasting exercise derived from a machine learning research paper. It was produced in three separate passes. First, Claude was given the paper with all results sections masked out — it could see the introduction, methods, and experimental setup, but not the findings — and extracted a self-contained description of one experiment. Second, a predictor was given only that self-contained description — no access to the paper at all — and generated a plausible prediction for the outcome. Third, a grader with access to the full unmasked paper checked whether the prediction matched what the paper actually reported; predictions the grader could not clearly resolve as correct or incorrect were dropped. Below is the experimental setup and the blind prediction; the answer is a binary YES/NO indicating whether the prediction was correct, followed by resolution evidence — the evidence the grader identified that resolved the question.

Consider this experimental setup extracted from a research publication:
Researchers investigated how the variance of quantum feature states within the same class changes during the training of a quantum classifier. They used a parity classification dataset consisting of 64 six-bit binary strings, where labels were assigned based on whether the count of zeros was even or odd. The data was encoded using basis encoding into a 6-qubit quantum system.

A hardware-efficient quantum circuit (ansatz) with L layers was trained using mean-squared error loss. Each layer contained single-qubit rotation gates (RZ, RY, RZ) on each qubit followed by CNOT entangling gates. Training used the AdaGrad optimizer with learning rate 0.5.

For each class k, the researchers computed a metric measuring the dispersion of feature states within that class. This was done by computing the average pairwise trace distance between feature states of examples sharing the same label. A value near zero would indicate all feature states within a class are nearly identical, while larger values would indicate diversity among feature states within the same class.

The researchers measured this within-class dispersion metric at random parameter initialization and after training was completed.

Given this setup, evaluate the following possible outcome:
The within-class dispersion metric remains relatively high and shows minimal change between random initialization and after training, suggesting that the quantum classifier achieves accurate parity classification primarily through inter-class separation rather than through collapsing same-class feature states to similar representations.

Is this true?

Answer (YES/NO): NO